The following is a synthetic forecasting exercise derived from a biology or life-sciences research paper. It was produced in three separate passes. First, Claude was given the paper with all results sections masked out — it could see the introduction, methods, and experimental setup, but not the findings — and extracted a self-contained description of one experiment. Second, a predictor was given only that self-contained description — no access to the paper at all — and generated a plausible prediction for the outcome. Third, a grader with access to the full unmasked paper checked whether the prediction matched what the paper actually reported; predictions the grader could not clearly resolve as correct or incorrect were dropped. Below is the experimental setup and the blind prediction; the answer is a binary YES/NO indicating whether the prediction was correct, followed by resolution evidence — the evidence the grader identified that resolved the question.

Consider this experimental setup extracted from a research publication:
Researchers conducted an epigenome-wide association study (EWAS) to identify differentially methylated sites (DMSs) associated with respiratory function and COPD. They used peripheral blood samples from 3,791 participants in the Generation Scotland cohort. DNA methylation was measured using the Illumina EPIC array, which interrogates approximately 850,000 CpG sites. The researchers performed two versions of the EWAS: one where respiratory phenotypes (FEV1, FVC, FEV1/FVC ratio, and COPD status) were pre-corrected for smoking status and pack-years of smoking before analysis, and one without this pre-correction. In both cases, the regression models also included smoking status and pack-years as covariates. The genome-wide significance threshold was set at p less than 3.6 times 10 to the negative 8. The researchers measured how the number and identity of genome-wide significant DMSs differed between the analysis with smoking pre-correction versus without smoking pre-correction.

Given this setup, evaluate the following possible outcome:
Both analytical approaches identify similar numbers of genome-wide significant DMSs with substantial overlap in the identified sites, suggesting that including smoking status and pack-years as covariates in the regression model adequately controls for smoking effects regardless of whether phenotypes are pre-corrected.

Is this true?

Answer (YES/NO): NO